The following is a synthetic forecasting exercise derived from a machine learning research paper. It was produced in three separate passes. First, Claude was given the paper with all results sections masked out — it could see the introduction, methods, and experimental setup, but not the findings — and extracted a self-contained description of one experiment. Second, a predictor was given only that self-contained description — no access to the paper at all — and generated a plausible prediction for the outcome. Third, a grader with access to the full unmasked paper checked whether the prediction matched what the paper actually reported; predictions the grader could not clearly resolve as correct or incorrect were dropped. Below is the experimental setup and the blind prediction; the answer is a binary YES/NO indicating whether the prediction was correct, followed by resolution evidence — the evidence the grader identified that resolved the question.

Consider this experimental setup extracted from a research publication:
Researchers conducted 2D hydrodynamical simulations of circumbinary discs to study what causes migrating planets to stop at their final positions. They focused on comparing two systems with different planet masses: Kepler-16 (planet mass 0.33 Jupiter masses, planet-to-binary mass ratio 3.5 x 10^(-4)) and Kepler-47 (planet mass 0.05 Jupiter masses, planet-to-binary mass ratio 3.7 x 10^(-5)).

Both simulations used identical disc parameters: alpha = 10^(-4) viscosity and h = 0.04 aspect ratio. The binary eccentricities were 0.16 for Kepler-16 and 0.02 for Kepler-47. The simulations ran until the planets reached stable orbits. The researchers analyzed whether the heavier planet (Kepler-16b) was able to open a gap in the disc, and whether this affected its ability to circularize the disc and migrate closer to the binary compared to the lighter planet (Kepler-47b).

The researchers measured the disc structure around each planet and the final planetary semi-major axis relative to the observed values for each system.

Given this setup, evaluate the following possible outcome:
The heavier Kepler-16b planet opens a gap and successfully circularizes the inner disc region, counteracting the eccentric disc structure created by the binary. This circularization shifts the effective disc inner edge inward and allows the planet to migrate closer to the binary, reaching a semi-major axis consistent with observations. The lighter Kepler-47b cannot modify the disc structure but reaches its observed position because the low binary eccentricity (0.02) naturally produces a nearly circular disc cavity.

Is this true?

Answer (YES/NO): NO